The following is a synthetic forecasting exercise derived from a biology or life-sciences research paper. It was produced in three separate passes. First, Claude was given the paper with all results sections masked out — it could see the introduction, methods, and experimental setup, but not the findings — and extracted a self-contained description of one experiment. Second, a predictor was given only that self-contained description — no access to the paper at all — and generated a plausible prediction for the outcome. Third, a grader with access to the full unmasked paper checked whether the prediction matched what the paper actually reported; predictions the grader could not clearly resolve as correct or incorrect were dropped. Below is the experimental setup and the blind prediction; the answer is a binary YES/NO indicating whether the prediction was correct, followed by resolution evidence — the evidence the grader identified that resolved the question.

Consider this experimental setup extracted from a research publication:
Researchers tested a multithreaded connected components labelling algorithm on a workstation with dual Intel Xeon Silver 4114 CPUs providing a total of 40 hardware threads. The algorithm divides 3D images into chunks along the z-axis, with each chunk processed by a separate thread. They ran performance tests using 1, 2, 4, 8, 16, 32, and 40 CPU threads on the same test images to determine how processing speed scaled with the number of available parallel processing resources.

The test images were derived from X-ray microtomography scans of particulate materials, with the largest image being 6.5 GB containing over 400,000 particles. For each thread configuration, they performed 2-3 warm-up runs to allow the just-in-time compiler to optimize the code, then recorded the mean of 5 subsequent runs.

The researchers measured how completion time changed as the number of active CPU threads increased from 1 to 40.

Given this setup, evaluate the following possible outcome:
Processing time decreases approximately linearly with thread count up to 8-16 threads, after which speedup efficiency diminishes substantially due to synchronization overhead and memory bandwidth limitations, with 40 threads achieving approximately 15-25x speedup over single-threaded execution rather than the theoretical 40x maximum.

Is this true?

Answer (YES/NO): NO